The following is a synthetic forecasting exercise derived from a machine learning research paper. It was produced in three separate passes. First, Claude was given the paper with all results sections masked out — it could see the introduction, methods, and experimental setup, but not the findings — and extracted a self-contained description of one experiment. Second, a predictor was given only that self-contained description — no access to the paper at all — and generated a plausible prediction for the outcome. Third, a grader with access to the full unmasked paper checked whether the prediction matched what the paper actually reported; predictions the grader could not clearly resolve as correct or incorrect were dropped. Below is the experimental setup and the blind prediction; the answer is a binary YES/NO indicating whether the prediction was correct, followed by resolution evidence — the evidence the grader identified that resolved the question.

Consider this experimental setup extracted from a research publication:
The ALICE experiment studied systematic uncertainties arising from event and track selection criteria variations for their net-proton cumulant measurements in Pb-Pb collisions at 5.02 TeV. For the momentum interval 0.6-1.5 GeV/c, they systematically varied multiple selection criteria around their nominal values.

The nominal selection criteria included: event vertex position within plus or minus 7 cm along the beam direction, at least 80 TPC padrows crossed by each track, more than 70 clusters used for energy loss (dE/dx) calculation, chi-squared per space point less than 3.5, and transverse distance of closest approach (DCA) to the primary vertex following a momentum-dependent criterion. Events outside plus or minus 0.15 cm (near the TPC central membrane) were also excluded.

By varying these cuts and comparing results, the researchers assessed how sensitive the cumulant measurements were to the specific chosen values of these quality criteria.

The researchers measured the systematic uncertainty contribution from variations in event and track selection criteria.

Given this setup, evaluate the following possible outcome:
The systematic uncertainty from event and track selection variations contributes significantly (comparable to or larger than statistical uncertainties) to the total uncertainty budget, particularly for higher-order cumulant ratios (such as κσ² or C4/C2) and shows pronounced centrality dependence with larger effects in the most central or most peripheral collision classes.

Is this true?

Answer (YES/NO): NO